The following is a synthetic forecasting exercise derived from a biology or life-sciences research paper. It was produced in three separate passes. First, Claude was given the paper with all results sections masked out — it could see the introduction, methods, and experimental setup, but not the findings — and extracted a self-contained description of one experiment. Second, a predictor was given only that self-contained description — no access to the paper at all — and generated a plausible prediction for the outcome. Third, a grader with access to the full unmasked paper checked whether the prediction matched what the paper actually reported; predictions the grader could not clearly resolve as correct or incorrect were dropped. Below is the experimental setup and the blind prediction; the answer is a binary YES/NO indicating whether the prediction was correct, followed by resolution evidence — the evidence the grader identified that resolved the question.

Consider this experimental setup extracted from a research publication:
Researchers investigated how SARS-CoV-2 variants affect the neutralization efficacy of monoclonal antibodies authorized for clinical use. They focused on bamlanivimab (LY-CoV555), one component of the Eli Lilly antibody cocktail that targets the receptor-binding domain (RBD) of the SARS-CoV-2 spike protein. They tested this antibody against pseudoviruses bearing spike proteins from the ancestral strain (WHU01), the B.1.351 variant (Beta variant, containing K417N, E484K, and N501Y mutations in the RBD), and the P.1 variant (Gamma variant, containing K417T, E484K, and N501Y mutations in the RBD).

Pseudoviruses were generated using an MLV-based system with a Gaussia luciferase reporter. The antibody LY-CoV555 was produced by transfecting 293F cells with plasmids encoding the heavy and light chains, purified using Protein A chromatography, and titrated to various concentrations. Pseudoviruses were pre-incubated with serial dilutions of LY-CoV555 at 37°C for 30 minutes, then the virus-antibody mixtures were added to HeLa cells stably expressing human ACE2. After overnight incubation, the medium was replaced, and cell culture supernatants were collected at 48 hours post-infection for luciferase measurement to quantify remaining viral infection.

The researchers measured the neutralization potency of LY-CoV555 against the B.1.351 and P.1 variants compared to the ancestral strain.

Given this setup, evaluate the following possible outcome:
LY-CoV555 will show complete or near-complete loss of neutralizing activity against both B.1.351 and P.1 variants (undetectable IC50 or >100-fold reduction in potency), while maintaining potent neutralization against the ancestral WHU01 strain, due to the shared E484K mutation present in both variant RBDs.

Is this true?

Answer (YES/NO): YES